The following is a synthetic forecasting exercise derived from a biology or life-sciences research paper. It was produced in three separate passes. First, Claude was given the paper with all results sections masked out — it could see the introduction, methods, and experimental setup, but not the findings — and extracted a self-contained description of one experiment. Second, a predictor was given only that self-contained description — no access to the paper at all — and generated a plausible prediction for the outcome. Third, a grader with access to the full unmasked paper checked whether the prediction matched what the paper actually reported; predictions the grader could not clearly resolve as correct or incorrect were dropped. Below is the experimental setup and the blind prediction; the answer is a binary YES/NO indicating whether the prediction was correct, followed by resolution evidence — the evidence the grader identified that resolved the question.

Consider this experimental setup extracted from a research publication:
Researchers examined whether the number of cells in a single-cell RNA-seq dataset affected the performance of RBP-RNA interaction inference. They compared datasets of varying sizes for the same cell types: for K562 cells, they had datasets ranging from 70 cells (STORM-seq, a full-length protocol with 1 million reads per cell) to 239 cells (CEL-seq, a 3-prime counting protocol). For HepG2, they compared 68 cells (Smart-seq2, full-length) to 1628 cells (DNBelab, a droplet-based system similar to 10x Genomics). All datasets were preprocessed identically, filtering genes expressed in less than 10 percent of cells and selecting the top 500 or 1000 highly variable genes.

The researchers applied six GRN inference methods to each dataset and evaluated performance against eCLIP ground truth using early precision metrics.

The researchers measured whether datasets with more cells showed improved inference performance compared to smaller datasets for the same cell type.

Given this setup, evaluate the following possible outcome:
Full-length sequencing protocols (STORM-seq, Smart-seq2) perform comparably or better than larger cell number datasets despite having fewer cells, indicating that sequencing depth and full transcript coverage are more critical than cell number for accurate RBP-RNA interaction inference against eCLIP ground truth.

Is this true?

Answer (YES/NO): YES